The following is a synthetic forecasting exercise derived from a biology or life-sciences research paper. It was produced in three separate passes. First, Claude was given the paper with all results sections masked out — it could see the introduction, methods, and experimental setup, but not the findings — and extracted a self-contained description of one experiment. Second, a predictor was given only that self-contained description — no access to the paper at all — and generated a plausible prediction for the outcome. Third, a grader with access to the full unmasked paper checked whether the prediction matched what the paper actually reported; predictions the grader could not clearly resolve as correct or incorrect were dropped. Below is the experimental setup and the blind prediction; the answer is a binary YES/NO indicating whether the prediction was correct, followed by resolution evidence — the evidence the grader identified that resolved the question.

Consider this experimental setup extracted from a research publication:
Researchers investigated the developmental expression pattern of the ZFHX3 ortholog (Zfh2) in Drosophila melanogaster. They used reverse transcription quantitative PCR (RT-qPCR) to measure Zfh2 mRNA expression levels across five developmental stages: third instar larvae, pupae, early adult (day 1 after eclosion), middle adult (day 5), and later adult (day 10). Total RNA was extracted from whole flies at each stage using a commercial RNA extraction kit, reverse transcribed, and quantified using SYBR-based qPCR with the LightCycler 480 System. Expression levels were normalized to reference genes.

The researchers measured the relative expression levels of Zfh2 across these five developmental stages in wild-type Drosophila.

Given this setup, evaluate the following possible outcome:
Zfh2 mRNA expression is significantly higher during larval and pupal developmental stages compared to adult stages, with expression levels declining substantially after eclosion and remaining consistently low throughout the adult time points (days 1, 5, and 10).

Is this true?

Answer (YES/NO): NO